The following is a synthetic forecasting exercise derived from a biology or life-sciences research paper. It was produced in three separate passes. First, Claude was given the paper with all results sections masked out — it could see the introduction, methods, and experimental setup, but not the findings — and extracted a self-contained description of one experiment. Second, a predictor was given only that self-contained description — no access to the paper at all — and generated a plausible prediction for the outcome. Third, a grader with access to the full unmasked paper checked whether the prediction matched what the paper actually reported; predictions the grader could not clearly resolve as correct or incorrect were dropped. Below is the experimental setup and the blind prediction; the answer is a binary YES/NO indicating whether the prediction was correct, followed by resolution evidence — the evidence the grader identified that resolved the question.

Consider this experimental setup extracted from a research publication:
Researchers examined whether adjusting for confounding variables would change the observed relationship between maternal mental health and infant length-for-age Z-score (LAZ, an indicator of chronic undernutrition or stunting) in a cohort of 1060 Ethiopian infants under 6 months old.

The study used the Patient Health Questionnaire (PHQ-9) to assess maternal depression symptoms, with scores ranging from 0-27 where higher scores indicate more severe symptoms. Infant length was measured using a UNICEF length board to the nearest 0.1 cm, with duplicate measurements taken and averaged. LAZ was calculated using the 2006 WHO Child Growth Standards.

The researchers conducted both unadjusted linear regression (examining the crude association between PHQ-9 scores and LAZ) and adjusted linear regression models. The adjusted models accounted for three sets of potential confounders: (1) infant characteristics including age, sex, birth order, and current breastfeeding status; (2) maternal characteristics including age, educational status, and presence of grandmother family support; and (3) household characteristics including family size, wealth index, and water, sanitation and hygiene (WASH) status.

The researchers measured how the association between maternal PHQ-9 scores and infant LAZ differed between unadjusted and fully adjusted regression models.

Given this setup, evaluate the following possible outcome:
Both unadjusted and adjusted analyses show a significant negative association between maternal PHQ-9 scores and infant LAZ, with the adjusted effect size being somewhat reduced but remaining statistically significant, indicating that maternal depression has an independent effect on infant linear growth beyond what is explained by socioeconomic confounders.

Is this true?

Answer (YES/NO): NO